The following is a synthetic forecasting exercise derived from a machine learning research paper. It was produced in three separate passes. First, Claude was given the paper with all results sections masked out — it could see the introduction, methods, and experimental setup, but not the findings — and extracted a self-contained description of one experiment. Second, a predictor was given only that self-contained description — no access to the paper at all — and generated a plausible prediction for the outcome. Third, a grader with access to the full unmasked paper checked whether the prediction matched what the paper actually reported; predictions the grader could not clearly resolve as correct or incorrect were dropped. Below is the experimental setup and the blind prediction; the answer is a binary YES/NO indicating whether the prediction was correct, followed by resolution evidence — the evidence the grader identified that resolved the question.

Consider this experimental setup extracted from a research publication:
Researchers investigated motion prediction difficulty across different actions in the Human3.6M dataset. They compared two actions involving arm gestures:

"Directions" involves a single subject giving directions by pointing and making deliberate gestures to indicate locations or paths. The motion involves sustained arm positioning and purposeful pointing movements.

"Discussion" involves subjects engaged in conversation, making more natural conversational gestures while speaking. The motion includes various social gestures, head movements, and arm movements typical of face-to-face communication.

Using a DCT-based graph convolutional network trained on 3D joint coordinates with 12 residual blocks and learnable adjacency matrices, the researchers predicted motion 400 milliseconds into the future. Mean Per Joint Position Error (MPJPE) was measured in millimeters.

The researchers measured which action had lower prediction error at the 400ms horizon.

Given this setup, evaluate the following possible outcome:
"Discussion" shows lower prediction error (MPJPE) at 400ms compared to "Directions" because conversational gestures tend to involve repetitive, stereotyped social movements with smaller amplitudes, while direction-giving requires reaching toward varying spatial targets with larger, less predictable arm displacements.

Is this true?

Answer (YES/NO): YES